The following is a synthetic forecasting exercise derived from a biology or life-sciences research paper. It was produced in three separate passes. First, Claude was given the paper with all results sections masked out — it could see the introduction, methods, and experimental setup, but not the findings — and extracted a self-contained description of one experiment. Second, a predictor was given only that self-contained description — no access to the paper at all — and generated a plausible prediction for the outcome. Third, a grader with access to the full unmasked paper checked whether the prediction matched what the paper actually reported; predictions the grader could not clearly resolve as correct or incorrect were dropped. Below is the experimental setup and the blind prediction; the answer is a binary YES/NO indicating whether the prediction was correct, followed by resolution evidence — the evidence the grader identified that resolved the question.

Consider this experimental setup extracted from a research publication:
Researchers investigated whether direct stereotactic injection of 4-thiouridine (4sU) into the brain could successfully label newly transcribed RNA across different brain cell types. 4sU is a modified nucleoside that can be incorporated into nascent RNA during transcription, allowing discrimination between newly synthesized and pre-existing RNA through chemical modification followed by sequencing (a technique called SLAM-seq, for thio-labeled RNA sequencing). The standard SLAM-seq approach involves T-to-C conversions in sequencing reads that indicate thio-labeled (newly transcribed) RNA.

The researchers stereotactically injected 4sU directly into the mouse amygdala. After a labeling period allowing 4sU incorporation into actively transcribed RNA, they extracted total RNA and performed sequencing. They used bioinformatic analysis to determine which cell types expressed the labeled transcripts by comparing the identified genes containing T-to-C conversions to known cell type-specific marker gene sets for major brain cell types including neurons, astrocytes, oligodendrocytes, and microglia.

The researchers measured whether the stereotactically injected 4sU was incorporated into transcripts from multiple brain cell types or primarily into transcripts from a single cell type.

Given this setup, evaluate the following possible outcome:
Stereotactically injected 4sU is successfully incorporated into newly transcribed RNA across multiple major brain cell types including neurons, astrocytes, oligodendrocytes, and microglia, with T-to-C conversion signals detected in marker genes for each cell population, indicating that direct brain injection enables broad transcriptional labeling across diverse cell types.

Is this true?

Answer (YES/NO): YES